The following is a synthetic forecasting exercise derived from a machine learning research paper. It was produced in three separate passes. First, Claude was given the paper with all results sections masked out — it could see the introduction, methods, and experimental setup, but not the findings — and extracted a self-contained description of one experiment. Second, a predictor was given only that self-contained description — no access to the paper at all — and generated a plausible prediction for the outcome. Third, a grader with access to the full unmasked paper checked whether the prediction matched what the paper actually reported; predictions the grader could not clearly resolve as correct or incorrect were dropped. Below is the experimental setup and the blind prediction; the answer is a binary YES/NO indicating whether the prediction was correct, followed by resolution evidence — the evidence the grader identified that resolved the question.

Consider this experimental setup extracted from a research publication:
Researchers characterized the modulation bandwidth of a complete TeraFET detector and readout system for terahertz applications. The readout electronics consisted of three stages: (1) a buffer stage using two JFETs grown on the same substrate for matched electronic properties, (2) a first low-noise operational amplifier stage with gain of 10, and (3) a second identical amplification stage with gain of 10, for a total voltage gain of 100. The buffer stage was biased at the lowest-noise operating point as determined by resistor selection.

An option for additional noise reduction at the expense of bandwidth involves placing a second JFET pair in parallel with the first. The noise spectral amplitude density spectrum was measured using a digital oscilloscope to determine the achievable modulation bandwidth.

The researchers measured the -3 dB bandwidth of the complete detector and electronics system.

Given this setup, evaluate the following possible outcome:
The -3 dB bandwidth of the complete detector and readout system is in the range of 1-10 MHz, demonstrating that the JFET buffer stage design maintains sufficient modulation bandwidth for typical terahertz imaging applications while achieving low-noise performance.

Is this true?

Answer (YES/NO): YES